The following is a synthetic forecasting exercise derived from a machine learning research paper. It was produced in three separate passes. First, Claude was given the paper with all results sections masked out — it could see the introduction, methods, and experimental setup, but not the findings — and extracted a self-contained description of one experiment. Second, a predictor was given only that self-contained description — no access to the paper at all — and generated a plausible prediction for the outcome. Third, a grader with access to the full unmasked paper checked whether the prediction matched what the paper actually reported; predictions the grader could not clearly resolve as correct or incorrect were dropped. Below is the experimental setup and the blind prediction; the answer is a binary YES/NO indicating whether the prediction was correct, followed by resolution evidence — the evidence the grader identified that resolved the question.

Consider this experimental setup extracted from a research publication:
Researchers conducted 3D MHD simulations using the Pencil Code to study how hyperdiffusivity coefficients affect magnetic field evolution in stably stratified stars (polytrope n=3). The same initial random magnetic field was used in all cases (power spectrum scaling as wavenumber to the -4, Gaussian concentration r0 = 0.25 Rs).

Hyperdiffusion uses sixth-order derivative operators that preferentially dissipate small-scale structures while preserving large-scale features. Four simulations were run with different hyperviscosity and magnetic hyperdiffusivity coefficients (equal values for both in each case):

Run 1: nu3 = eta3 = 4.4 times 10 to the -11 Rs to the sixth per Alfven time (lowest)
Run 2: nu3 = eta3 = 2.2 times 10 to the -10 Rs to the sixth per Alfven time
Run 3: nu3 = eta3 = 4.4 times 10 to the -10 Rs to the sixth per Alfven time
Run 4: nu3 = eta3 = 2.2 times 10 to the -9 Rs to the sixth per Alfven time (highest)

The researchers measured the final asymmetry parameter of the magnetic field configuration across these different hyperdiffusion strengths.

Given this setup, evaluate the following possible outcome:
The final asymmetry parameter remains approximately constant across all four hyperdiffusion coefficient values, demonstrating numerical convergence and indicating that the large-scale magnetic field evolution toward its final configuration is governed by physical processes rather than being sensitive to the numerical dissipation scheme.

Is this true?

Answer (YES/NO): NO